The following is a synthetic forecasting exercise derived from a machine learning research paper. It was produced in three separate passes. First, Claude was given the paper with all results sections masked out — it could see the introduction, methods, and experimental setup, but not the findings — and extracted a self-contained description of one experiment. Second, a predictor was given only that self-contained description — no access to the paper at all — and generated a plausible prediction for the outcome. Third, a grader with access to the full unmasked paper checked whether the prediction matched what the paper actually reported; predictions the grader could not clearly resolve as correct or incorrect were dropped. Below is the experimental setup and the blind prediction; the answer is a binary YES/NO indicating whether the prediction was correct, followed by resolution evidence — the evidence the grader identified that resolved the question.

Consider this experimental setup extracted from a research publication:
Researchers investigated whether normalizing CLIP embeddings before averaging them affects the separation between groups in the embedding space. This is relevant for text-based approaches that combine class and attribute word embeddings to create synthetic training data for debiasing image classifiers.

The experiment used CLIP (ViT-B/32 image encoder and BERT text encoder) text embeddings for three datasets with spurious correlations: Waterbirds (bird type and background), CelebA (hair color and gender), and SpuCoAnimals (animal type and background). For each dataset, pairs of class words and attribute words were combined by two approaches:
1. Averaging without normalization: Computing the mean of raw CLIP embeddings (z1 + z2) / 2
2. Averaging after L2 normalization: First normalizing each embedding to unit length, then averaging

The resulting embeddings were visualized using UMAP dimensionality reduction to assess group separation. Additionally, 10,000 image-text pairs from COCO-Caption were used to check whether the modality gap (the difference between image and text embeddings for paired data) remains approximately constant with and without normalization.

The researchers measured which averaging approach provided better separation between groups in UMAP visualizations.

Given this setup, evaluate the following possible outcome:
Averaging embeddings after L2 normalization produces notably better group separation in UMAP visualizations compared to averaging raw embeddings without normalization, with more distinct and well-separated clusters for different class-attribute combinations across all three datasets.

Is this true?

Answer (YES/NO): NO